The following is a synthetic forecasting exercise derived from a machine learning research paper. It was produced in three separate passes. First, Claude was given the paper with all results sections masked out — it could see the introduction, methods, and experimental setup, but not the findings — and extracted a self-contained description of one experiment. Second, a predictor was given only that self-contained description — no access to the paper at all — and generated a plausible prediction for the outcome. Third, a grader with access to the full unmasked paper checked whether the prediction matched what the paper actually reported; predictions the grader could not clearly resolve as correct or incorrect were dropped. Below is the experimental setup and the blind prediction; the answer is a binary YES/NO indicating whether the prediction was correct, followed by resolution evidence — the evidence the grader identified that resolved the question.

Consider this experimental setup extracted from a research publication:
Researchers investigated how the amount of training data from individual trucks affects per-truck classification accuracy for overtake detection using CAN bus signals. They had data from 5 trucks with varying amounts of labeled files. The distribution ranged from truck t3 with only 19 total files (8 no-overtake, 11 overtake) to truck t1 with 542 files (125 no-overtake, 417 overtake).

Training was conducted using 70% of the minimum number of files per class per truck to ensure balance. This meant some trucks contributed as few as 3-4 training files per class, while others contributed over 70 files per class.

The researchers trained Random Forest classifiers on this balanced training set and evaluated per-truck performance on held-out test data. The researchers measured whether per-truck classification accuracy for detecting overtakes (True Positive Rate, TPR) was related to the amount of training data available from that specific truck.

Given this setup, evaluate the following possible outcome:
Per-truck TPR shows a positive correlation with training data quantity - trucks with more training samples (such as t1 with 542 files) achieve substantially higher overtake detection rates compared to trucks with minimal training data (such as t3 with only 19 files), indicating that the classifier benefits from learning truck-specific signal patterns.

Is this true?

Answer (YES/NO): YES